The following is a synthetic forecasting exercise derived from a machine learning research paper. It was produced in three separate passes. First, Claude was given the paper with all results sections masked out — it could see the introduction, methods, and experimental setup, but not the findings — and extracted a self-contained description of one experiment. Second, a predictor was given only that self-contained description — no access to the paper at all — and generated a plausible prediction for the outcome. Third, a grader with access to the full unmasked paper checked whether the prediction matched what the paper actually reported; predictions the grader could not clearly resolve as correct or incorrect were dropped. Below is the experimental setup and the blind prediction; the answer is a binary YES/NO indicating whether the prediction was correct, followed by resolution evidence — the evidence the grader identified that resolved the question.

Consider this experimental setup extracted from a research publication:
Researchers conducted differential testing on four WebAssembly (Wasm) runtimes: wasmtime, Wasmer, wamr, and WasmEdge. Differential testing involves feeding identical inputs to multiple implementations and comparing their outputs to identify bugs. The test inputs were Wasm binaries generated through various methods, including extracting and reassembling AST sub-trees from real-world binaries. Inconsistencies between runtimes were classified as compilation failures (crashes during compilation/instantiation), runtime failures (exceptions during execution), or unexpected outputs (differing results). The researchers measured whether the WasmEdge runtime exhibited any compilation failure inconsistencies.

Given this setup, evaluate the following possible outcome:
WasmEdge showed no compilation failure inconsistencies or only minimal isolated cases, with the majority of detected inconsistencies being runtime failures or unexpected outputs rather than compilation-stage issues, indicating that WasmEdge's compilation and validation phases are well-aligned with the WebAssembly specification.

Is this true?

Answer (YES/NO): YES